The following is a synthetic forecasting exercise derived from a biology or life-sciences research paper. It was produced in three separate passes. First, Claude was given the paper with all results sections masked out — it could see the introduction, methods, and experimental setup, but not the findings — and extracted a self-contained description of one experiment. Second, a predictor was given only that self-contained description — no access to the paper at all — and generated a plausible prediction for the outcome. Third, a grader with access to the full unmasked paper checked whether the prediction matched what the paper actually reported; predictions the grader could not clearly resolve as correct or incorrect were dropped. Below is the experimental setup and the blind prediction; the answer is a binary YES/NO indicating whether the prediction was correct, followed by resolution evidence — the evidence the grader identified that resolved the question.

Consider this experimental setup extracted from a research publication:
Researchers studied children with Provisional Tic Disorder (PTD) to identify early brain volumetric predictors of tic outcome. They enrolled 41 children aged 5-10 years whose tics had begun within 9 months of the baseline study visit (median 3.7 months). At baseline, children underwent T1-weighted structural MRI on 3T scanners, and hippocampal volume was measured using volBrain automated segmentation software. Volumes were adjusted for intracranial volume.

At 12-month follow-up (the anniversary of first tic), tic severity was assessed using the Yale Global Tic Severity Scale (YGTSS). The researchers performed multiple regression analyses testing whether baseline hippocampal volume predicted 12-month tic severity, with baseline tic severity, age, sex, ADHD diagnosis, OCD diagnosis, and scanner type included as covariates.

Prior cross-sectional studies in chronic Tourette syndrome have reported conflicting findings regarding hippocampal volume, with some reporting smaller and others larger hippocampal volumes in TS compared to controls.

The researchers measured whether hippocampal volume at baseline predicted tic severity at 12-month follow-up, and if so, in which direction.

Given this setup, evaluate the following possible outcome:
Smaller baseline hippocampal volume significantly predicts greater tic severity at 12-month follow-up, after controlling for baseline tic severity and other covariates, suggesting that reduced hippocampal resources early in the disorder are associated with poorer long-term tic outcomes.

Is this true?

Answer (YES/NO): NO